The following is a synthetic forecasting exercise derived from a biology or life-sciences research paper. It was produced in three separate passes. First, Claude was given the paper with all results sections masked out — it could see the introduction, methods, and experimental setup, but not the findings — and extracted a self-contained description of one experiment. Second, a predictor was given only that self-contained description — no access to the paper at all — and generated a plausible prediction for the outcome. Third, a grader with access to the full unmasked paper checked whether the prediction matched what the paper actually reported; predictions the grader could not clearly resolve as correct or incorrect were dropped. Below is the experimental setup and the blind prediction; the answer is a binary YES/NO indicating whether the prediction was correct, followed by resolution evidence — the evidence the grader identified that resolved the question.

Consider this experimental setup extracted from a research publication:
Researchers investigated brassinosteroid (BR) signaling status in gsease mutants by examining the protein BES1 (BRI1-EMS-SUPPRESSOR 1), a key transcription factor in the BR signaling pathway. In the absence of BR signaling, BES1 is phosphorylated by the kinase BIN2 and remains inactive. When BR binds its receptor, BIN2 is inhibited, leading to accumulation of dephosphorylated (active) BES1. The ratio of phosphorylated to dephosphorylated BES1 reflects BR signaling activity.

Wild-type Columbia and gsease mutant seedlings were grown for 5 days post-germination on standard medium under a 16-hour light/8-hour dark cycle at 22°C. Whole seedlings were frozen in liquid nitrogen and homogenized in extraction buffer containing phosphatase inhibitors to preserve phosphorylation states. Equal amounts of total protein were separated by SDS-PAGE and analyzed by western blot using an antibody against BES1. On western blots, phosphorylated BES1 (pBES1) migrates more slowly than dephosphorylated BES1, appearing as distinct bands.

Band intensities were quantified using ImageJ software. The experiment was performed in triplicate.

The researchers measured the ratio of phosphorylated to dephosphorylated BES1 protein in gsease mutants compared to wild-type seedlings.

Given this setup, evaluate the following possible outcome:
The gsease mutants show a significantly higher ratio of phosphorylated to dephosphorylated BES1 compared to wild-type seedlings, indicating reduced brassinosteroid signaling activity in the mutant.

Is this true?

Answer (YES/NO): YES